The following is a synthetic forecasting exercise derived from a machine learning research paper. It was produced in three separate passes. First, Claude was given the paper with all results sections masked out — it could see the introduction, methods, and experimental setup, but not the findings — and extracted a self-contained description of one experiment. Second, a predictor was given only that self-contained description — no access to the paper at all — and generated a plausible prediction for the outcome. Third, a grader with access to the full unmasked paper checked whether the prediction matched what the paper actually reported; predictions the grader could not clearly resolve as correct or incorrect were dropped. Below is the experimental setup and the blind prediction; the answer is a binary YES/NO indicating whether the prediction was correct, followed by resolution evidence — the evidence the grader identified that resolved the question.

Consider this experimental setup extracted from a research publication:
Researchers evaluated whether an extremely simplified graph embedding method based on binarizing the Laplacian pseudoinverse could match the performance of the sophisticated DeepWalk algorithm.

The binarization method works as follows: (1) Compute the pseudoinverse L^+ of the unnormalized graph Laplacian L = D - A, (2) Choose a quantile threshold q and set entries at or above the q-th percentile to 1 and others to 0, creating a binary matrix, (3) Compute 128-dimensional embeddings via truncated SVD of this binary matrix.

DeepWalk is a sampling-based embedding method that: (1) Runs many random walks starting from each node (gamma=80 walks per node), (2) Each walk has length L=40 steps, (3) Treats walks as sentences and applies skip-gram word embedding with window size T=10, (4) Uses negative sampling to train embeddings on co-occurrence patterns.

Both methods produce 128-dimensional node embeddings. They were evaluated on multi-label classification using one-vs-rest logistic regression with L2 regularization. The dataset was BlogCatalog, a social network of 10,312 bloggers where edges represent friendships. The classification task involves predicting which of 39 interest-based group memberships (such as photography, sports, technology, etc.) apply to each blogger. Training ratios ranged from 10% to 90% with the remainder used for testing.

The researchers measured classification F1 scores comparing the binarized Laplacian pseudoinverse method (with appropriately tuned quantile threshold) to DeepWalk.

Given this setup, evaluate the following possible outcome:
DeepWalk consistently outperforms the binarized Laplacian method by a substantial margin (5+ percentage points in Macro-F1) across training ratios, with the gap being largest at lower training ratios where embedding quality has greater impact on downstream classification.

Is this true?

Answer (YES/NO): NO